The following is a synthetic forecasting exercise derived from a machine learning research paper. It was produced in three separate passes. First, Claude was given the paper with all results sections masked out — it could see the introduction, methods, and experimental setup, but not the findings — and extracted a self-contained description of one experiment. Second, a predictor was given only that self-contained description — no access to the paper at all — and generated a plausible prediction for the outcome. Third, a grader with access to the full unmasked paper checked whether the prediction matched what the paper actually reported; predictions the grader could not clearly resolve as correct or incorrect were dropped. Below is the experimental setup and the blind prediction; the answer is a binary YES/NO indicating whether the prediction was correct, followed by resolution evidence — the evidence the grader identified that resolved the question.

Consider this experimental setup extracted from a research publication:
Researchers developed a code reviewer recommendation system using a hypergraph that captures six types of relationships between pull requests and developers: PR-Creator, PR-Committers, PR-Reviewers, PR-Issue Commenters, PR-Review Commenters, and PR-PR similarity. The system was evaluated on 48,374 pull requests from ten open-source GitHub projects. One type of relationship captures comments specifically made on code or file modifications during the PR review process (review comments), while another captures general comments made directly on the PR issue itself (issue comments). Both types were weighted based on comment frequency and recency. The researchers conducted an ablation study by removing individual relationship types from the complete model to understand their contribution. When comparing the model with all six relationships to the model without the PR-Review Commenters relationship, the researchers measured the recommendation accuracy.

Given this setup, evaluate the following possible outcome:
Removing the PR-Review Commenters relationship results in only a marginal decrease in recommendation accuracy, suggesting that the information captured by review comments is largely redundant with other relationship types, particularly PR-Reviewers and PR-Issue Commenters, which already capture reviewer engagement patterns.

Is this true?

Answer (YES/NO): NO